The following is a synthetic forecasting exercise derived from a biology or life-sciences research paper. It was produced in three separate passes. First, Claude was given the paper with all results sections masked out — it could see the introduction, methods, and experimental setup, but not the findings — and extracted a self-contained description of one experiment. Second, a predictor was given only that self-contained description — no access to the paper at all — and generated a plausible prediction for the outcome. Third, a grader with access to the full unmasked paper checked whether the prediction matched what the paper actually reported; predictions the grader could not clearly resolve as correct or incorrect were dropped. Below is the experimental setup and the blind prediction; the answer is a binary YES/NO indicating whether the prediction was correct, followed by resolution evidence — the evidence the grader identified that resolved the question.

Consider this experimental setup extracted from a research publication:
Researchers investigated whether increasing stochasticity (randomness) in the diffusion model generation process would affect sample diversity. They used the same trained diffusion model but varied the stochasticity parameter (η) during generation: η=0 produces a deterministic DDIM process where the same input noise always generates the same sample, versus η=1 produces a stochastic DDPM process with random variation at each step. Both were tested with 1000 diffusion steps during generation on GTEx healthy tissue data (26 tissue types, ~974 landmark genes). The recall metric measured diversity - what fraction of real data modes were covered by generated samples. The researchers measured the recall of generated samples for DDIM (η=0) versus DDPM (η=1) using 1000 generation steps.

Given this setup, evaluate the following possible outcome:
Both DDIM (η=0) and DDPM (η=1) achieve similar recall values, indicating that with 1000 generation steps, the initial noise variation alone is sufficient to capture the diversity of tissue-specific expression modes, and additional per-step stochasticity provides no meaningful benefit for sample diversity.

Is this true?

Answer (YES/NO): NO